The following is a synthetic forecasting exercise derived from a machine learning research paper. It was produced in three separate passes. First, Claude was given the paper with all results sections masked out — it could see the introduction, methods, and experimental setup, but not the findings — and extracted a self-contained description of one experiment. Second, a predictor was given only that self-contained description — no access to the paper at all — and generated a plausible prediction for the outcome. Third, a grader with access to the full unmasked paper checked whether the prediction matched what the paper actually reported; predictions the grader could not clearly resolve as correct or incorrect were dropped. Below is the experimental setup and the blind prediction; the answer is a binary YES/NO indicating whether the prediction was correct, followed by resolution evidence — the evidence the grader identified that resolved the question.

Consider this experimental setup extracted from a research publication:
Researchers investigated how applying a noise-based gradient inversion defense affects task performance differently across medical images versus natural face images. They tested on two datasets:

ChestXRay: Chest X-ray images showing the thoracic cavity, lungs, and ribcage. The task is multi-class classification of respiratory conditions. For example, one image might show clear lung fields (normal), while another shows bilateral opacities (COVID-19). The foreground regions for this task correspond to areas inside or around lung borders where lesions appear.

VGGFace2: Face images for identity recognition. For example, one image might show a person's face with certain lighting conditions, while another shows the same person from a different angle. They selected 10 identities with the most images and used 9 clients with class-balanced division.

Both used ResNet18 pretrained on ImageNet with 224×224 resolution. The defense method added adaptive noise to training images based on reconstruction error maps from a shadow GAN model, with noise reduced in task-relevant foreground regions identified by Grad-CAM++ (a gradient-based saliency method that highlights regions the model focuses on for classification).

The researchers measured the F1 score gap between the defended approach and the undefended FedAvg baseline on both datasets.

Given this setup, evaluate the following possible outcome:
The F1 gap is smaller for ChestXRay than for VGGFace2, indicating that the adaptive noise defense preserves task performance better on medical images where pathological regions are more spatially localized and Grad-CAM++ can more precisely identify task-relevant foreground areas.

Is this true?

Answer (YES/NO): YES